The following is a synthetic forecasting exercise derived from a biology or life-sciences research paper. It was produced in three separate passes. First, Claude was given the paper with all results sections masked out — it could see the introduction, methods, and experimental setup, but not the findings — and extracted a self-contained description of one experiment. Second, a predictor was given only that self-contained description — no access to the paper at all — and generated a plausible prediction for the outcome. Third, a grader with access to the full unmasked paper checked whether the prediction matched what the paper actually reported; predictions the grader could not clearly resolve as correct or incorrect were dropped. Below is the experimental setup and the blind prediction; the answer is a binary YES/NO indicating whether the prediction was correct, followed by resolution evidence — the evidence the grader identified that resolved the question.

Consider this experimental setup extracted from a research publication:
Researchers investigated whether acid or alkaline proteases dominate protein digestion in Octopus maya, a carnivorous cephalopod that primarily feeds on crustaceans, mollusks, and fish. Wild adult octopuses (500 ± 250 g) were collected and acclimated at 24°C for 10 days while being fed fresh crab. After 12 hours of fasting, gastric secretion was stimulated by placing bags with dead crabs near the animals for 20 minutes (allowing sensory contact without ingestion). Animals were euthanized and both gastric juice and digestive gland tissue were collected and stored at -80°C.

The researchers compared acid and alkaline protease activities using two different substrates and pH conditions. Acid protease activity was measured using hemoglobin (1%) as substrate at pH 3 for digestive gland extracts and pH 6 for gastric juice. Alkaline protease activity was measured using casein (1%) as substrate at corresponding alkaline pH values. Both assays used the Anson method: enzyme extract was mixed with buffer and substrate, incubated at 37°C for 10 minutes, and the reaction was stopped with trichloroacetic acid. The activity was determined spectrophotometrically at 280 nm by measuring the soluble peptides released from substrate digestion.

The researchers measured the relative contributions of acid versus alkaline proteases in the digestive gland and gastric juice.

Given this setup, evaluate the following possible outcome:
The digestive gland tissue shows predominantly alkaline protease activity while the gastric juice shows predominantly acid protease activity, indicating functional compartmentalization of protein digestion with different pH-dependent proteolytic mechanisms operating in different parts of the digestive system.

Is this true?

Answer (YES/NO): NO